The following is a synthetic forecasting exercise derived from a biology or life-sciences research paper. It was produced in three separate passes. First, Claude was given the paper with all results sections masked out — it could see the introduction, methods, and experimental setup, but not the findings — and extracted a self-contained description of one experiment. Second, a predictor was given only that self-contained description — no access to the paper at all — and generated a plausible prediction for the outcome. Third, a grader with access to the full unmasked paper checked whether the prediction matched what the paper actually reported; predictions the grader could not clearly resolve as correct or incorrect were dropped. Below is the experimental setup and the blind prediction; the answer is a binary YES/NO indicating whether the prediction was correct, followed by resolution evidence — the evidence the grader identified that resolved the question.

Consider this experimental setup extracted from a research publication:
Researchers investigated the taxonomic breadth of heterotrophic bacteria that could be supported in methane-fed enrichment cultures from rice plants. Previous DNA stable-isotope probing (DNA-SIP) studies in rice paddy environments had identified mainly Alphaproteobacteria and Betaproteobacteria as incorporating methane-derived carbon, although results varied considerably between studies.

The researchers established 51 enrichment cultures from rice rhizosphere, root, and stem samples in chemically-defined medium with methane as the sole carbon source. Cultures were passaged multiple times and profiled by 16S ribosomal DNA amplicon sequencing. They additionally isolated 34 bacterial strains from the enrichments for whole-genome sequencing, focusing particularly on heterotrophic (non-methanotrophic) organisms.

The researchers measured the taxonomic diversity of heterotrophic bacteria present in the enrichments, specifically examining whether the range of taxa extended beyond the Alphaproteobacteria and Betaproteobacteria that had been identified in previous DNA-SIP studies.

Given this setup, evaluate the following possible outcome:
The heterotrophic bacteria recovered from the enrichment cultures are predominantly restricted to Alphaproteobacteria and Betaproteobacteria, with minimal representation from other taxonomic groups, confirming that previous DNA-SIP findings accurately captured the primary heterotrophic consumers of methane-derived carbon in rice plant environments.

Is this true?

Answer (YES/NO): NO